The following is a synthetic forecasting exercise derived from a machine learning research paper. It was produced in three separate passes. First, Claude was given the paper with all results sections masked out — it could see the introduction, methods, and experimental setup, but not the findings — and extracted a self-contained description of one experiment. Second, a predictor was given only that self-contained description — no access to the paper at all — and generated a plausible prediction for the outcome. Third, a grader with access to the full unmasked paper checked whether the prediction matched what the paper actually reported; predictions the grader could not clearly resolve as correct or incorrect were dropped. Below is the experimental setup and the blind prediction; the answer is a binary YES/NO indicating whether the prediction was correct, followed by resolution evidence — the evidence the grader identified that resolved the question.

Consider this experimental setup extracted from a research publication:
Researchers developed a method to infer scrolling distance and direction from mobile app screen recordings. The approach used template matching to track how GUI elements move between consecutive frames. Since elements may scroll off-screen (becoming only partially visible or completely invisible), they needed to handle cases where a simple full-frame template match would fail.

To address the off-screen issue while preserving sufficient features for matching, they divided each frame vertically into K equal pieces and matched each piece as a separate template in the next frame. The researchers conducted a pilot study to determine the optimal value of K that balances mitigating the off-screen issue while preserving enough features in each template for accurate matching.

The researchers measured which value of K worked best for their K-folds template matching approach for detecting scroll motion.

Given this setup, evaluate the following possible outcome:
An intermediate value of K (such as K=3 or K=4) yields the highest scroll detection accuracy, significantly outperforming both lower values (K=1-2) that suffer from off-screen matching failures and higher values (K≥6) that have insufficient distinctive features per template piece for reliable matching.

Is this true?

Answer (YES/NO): NO